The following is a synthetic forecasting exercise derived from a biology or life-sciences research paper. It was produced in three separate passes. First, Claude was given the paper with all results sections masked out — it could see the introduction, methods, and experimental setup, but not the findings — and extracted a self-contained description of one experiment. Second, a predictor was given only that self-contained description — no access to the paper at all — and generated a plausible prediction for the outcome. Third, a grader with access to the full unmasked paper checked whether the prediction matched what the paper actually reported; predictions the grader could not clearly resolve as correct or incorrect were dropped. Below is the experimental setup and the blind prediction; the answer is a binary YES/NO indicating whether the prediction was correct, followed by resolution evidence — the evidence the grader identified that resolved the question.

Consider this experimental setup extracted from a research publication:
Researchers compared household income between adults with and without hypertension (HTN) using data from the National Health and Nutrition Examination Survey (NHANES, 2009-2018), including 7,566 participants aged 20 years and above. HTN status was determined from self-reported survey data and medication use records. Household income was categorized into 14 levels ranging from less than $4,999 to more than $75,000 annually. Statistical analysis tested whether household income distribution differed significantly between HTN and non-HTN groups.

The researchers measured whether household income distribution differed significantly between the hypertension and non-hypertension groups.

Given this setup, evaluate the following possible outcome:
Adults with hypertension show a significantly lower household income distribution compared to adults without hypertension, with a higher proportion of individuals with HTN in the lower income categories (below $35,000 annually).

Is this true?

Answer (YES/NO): NO